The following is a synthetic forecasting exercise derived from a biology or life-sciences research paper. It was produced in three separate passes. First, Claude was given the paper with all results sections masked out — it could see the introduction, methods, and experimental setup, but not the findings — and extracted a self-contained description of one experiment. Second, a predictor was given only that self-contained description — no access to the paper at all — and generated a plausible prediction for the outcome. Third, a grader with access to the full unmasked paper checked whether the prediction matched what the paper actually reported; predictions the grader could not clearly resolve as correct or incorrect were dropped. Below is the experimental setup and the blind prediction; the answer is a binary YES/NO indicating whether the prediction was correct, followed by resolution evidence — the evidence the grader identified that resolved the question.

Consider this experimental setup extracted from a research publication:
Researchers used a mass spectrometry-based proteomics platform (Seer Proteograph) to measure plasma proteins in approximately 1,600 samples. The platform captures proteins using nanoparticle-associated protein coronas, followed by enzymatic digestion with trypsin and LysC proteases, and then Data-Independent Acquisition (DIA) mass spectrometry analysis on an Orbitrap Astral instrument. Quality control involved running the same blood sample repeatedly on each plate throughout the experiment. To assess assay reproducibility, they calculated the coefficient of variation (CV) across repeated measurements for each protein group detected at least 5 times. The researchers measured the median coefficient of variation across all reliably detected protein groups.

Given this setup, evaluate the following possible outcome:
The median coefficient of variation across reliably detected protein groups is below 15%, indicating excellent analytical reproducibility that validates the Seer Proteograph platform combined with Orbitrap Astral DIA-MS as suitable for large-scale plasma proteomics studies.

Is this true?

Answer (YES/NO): NO